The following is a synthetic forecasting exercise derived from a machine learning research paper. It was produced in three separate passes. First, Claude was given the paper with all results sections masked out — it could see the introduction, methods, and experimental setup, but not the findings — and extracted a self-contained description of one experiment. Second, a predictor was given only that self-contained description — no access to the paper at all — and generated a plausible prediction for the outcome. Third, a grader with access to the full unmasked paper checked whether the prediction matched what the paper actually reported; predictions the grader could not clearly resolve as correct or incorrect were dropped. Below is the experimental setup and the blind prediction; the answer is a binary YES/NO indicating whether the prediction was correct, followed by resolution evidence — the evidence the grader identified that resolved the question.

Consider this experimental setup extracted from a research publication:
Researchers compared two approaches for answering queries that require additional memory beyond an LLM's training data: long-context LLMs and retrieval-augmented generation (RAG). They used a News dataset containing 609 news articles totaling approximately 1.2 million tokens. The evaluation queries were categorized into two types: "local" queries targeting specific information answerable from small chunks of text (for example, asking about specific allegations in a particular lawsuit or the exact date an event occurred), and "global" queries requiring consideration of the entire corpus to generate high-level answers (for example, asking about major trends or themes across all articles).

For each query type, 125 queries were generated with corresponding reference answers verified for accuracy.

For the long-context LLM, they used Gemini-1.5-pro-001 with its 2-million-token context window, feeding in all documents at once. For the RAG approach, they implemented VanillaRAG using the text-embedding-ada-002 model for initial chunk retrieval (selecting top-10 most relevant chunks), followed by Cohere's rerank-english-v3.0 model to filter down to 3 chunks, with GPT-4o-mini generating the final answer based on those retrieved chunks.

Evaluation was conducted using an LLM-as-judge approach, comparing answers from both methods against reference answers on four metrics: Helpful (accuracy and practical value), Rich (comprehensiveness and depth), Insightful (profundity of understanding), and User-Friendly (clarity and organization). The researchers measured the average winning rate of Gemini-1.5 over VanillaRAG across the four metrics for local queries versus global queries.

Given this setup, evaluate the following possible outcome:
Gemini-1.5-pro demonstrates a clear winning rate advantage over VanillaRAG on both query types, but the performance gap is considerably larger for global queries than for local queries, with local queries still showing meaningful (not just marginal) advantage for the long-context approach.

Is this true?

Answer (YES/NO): NO